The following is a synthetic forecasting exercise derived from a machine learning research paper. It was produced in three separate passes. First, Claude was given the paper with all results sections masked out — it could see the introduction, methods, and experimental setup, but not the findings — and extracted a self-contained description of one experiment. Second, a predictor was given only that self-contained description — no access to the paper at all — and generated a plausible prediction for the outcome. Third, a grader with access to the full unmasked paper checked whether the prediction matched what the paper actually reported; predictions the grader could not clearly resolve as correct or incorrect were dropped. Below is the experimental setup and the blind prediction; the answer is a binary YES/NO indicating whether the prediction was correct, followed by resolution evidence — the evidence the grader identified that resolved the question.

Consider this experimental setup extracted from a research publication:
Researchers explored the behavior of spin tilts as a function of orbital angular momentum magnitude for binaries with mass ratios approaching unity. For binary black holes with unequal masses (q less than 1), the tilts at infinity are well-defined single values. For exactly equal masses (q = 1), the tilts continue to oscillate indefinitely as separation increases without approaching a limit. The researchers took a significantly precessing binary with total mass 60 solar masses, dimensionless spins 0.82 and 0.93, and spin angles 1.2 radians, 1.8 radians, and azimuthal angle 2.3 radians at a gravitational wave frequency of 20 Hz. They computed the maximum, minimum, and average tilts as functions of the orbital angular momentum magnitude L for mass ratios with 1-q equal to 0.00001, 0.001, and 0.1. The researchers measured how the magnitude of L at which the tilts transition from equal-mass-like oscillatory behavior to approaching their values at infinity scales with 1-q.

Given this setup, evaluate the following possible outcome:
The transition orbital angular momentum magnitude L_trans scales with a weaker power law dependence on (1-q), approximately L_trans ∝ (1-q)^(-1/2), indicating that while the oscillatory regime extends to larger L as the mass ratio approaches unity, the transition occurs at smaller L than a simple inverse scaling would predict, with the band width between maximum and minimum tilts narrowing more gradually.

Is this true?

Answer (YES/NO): NO